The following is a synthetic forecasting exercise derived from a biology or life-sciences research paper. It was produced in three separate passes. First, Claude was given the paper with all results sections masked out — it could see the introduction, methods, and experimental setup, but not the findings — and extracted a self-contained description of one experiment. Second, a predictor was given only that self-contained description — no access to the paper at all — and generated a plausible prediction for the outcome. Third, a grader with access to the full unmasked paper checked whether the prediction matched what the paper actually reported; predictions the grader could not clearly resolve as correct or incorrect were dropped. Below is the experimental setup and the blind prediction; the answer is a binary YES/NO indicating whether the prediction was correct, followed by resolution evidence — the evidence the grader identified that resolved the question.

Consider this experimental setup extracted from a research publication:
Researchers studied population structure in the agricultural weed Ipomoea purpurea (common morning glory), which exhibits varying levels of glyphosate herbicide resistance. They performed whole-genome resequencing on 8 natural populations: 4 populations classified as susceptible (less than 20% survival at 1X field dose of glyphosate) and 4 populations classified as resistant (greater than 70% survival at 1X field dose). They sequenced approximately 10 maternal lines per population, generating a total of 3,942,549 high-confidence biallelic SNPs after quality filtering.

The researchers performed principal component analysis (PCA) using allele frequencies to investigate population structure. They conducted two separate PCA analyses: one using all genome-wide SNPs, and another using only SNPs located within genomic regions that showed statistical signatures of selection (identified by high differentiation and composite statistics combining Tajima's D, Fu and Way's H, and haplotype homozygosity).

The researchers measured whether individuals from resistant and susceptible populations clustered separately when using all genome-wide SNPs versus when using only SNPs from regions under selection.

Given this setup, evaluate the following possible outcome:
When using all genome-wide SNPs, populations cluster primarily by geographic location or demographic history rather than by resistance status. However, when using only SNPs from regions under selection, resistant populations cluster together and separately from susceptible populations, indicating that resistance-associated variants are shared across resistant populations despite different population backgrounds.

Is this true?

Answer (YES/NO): NO